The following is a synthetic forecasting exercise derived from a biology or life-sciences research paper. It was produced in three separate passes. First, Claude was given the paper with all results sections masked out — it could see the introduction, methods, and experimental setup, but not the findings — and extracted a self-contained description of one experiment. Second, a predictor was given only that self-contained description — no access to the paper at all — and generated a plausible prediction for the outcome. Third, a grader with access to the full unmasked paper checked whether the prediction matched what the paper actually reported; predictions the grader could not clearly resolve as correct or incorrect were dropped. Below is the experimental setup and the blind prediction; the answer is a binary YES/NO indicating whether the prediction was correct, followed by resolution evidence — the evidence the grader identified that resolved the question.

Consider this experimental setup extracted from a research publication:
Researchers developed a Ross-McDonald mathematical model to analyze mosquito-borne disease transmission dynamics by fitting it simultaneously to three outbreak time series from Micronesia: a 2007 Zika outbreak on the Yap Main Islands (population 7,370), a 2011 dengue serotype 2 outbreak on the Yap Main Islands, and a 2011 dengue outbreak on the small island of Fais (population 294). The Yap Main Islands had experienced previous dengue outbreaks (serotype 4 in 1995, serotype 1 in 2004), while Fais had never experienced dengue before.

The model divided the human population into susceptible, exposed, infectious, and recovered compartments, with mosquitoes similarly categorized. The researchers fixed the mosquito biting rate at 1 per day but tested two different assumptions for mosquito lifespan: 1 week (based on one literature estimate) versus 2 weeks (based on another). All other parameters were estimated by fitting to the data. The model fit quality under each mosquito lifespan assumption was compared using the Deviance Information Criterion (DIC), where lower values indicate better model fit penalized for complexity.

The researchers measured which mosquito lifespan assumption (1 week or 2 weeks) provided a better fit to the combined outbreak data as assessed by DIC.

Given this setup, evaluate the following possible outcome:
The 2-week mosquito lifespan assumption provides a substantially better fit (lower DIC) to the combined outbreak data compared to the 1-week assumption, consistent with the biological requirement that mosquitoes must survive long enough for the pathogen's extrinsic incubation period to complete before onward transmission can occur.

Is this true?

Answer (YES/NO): NO